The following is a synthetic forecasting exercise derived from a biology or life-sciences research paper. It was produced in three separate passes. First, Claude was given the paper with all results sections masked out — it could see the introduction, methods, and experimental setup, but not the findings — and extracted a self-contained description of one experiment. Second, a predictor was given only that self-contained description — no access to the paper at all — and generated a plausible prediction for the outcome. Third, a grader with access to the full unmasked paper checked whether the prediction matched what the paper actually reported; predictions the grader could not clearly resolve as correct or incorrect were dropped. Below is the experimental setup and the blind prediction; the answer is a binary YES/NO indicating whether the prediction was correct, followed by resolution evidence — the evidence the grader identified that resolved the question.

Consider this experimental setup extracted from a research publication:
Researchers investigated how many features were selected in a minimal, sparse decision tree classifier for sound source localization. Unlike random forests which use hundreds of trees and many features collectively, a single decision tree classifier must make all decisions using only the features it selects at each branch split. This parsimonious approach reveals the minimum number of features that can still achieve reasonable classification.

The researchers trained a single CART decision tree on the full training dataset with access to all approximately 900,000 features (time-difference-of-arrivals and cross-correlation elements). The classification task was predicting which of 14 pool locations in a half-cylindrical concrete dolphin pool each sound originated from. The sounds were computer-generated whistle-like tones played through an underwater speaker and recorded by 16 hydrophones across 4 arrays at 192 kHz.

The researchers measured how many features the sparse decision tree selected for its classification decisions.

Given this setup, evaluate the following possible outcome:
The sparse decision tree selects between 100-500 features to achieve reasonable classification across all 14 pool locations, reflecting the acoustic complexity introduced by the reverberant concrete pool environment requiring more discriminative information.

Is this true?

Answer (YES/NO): NO